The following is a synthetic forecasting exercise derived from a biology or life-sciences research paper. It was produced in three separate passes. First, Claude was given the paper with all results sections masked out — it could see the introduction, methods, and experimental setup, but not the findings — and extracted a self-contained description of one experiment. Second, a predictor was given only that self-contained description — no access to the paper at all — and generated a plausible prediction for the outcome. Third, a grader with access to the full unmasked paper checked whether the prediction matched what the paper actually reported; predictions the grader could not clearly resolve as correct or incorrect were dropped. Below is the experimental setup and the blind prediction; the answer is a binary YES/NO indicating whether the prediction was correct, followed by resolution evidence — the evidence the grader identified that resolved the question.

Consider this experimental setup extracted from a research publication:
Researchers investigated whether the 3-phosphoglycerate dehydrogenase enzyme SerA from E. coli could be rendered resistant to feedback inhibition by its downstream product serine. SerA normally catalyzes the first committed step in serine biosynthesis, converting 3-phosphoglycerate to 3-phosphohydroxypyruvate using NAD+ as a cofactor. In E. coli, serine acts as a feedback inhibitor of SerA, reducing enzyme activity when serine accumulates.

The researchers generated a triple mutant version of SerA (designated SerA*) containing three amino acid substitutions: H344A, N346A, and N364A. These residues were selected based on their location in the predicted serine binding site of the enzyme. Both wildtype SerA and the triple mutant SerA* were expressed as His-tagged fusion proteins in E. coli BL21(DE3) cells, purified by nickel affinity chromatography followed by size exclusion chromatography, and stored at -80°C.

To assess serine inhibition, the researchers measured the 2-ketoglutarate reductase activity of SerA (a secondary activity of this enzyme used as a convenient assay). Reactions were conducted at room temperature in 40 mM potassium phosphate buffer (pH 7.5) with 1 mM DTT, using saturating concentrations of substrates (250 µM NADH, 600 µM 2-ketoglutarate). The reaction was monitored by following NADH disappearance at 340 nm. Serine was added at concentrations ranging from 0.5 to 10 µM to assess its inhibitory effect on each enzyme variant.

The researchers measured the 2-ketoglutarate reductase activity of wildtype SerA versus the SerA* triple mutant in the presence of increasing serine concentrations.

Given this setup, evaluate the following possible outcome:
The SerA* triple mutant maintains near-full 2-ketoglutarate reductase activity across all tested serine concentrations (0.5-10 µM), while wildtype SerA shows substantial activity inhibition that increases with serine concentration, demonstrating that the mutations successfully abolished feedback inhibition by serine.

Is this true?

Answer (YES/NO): YES